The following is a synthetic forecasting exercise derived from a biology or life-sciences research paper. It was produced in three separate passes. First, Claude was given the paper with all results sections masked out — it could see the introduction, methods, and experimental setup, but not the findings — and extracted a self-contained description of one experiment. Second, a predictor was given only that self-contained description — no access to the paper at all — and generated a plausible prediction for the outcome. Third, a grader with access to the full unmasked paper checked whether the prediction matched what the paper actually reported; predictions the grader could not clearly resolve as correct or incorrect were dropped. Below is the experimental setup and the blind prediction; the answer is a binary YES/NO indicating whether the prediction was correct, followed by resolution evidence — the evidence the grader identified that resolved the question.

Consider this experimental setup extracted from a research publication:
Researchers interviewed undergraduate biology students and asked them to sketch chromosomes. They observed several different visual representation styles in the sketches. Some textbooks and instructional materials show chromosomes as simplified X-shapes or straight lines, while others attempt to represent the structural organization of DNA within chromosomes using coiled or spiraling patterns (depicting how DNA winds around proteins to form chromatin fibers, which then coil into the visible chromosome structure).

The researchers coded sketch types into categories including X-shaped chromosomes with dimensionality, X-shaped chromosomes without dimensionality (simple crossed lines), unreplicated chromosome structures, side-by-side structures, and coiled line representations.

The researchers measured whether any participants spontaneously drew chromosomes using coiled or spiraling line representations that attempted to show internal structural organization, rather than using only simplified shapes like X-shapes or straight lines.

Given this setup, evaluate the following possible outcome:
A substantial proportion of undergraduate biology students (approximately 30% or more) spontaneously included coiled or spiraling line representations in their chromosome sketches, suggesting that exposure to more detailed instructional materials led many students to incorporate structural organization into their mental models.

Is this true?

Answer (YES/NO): NO